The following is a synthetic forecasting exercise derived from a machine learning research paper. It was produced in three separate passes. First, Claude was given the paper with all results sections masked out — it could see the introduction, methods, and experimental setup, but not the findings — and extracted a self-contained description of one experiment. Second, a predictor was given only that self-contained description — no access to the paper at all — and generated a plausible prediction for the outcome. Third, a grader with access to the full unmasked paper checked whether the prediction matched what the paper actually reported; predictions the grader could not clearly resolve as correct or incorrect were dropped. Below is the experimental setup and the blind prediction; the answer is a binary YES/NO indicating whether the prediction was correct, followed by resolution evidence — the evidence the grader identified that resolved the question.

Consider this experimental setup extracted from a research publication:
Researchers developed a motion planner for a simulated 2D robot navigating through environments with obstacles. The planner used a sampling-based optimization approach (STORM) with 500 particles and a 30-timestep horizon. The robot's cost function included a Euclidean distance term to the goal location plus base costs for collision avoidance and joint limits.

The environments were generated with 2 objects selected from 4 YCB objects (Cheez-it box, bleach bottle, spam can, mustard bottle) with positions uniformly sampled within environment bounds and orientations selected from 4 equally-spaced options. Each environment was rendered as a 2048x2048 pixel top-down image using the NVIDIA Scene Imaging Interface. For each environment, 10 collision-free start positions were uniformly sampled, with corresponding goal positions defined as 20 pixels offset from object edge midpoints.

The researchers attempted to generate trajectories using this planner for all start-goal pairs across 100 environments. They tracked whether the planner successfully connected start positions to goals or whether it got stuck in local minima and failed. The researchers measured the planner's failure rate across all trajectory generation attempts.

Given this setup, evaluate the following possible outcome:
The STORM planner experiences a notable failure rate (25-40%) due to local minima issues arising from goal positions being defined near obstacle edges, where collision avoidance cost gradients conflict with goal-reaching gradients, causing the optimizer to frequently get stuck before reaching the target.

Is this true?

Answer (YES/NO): NO